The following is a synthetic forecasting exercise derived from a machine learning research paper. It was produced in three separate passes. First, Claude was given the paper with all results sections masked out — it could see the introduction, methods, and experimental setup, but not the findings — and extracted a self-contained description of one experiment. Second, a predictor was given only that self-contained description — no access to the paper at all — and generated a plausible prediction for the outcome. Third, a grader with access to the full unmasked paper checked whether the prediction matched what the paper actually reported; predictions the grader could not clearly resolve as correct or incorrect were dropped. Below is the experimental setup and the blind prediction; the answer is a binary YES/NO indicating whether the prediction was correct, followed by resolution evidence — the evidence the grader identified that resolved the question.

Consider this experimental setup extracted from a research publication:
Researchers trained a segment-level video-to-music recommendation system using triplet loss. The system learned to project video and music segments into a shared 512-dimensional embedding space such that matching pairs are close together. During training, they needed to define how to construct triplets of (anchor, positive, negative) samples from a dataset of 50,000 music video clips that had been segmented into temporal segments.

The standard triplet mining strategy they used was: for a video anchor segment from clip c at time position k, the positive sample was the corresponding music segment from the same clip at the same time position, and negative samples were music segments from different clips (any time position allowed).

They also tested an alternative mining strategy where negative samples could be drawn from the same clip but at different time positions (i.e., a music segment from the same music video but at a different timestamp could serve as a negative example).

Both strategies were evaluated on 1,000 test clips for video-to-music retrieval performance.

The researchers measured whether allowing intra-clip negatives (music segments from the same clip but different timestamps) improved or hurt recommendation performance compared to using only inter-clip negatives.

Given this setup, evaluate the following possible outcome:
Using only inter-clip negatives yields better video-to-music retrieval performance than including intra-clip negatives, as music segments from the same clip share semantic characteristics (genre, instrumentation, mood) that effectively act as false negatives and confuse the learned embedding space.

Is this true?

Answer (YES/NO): YES